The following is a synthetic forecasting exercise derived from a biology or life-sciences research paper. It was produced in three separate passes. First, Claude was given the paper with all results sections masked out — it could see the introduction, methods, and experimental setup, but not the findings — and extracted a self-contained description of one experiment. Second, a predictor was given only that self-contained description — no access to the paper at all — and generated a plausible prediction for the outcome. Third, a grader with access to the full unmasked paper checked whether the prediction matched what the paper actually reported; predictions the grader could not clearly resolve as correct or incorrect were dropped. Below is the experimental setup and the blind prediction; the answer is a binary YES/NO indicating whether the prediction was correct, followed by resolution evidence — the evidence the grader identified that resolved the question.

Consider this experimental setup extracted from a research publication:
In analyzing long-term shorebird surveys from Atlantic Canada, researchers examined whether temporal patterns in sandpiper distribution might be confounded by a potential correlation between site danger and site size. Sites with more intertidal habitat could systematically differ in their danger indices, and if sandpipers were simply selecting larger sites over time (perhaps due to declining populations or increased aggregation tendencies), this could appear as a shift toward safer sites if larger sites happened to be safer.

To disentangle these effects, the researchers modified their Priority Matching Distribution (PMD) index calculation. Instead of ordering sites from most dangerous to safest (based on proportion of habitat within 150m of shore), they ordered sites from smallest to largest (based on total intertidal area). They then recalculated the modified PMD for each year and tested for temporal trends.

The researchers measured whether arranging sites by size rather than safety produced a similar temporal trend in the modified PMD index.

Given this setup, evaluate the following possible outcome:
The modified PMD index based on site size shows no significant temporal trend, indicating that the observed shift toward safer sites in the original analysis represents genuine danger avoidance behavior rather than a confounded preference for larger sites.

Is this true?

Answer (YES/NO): YES